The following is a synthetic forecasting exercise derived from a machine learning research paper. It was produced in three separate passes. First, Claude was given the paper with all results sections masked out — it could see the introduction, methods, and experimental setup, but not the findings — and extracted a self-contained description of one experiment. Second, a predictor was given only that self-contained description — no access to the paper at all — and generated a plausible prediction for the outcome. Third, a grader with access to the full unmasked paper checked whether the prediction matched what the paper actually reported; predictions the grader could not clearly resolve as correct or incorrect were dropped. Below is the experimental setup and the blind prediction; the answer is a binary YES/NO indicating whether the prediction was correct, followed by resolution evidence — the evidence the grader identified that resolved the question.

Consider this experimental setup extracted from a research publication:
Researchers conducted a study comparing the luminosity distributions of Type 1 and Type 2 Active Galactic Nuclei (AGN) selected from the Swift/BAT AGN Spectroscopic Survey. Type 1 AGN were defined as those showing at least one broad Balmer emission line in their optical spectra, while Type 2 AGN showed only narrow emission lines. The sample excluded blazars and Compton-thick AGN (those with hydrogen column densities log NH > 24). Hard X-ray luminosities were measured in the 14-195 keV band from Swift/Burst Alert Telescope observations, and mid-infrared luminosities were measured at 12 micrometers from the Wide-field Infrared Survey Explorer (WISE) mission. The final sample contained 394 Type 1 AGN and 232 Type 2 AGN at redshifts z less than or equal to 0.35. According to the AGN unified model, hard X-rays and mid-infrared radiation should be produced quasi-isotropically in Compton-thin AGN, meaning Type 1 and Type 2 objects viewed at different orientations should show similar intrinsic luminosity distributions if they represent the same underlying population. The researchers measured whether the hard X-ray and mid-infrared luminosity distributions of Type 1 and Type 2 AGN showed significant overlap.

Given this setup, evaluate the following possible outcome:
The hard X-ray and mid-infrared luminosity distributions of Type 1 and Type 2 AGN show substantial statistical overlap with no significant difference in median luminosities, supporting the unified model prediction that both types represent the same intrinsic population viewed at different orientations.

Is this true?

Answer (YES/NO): NO